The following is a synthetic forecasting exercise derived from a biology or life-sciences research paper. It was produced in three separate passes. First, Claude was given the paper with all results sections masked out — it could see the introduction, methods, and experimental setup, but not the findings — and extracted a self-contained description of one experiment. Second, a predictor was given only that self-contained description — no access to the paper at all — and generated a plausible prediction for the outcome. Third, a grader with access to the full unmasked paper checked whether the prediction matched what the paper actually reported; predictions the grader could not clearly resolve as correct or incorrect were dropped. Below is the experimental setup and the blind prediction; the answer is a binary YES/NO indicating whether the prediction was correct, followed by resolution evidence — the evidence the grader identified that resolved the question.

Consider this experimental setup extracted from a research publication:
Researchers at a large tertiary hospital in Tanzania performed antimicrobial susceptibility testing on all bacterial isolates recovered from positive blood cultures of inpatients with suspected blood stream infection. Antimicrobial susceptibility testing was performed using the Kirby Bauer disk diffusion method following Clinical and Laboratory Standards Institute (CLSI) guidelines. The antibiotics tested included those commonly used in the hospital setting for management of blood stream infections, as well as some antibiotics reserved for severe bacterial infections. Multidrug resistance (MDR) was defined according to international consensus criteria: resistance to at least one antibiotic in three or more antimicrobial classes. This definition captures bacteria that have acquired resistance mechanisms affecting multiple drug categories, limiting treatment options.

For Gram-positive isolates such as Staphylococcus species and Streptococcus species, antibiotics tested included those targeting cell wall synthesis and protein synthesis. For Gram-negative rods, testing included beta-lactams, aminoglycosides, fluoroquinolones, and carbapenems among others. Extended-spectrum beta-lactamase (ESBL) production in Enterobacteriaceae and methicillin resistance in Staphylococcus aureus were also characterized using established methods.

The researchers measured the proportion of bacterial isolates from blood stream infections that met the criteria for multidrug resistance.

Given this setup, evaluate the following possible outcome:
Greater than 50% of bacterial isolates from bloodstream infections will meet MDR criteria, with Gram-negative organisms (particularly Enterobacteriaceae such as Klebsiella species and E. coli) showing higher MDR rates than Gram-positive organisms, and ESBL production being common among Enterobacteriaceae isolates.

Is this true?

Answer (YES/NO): YES